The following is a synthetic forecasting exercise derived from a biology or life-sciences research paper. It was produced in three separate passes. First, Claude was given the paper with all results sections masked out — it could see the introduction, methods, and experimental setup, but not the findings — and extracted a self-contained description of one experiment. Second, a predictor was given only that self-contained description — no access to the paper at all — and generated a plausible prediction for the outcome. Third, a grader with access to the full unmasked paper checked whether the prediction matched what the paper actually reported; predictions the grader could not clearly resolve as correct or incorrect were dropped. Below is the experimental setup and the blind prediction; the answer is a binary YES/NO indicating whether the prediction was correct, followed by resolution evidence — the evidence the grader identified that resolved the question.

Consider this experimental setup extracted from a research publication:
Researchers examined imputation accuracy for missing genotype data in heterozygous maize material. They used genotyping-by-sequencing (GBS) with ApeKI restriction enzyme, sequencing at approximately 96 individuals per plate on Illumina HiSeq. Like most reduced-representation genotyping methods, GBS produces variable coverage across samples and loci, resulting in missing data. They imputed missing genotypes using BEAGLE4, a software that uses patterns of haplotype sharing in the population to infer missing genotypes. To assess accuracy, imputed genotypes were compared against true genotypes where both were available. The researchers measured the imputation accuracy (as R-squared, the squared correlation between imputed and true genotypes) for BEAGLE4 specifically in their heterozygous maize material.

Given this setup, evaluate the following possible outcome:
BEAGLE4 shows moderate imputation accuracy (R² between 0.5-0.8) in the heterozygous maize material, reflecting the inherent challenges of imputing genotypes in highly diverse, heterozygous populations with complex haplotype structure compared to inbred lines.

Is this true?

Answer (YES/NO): YES